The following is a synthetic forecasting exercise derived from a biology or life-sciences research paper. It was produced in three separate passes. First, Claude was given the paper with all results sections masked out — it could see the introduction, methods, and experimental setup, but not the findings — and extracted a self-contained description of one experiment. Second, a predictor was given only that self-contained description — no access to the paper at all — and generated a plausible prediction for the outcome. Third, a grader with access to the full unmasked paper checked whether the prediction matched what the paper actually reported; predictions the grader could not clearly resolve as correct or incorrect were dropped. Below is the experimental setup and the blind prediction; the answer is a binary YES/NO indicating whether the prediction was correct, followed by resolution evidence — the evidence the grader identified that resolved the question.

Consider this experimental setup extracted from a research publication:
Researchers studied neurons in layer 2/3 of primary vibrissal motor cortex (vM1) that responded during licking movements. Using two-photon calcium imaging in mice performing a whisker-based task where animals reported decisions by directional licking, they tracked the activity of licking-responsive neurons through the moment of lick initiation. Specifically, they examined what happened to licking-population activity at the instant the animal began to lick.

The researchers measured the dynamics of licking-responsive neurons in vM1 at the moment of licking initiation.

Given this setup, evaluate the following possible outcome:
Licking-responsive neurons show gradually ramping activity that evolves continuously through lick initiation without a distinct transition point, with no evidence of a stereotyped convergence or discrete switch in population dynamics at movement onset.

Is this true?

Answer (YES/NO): NO